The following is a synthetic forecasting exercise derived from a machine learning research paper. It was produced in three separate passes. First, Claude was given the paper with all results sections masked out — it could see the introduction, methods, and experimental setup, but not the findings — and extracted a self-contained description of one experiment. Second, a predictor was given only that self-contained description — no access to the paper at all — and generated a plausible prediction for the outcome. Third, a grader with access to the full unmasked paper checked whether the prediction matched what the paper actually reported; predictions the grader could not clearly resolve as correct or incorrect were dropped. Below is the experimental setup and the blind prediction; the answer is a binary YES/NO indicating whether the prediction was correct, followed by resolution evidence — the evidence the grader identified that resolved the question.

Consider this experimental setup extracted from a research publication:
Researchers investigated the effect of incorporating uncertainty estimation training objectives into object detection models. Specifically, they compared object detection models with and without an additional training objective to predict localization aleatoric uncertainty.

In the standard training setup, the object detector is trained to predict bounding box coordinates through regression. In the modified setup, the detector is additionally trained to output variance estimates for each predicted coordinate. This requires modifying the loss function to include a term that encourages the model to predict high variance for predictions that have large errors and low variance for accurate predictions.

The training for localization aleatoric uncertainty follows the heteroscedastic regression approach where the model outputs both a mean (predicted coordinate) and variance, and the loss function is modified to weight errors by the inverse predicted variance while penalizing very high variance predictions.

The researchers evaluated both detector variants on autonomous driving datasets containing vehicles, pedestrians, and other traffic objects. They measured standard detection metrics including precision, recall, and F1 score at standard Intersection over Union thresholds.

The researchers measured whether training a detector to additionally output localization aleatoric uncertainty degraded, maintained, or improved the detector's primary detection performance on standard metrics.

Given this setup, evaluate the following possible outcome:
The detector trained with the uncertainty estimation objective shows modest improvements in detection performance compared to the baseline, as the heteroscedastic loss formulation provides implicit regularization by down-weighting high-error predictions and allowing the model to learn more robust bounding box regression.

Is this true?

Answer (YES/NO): NO